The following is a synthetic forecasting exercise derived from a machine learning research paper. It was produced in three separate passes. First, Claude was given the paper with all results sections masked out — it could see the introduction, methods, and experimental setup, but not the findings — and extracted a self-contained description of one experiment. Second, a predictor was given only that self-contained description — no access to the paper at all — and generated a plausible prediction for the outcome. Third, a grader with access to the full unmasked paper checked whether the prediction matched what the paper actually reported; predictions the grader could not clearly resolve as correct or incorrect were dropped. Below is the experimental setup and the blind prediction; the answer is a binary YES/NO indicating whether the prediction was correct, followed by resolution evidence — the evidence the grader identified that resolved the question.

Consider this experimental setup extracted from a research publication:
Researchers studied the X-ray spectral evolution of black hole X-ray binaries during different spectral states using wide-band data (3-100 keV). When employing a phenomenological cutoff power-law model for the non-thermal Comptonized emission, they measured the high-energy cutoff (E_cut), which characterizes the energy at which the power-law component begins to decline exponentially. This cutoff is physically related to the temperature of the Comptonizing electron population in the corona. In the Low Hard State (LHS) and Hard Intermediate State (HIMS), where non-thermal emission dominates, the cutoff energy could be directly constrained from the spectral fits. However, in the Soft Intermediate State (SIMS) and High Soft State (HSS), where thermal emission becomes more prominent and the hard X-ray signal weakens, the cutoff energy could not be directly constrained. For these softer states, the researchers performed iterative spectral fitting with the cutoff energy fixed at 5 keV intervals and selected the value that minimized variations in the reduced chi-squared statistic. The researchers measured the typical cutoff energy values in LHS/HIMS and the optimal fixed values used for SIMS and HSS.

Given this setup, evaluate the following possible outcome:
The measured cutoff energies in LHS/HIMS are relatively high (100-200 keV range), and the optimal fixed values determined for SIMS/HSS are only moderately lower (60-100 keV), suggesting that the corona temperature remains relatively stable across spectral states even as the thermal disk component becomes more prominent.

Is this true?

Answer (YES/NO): NO